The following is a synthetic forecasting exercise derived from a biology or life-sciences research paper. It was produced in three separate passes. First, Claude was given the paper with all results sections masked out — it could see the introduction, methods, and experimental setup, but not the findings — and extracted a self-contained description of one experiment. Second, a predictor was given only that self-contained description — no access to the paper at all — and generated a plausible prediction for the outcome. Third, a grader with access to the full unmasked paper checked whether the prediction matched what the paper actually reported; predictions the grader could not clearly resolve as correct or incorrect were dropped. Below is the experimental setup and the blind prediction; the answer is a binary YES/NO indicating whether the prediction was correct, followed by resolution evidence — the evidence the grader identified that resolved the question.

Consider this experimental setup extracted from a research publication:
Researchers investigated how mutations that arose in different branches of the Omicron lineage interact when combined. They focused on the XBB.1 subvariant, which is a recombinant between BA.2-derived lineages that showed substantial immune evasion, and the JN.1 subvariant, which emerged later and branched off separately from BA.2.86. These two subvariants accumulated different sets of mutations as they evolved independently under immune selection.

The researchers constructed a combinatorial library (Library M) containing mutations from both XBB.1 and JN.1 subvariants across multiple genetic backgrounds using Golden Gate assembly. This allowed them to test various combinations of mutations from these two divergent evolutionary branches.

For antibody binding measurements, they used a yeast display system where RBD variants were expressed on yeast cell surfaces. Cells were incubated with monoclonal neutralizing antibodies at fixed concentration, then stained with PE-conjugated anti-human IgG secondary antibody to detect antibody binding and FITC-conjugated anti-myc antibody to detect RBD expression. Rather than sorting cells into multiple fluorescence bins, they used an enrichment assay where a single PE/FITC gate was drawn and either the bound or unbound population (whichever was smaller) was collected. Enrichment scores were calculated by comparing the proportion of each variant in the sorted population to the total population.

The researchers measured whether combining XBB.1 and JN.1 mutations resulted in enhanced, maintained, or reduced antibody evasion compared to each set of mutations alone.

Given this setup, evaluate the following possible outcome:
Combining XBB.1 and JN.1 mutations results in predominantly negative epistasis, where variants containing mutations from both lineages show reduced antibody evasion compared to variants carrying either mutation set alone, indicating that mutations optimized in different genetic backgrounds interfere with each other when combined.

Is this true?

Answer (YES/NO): NO